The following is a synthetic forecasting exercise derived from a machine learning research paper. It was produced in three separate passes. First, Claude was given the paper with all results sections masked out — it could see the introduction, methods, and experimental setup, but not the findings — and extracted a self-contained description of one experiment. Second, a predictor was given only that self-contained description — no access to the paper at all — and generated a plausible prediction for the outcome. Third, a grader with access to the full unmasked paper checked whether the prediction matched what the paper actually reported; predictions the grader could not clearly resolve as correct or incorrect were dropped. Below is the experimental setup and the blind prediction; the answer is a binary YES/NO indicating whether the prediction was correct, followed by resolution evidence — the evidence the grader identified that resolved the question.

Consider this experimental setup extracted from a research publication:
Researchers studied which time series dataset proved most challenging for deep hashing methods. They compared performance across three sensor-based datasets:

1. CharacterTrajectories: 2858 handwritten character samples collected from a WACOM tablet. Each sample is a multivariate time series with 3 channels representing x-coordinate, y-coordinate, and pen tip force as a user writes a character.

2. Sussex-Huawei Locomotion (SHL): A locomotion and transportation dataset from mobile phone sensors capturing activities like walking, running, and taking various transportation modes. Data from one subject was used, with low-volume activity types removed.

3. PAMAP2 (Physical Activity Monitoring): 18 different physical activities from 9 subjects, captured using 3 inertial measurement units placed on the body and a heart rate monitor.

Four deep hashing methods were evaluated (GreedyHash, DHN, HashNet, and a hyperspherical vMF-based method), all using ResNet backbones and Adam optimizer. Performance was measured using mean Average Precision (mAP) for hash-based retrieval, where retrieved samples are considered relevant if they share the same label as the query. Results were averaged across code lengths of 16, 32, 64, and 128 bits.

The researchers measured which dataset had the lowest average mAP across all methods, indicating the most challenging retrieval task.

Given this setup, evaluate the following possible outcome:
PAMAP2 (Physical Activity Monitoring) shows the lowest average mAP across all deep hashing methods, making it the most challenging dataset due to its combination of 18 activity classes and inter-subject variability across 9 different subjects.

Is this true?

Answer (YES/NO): YES